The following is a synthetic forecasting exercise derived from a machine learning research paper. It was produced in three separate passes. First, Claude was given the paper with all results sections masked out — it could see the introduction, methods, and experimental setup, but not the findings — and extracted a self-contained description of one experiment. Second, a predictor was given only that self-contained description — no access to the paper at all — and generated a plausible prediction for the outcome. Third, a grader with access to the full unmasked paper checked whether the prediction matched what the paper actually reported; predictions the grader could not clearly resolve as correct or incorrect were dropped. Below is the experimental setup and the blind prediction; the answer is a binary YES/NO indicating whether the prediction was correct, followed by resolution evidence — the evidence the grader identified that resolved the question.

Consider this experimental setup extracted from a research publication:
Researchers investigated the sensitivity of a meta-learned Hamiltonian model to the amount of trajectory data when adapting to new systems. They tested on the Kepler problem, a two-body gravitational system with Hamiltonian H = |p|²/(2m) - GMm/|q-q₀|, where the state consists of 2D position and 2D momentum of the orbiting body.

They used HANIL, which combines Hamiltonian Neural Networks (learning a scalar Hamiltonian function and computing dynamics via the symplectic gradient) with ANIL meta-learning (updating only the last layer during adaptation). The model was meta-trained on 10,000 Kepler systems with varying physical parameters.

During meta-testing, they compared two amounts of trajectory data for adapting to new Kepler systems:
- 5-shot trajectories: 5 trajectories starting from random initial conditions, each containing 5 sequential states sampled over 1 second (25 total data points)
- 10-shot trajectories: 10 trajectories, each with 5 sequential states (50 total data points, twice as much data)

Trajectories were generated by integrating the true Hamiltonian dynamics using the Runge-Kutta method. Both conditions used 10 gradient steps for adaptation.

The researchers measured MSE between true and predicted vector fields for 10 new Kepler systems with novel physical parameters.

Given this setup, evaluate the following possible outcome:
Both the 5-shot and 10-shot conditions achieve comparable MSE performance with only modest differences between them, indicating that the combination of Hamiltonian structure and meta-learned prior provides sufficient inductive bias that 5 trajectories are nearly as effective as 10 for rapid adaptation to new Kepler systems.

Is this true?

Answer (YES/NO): YES